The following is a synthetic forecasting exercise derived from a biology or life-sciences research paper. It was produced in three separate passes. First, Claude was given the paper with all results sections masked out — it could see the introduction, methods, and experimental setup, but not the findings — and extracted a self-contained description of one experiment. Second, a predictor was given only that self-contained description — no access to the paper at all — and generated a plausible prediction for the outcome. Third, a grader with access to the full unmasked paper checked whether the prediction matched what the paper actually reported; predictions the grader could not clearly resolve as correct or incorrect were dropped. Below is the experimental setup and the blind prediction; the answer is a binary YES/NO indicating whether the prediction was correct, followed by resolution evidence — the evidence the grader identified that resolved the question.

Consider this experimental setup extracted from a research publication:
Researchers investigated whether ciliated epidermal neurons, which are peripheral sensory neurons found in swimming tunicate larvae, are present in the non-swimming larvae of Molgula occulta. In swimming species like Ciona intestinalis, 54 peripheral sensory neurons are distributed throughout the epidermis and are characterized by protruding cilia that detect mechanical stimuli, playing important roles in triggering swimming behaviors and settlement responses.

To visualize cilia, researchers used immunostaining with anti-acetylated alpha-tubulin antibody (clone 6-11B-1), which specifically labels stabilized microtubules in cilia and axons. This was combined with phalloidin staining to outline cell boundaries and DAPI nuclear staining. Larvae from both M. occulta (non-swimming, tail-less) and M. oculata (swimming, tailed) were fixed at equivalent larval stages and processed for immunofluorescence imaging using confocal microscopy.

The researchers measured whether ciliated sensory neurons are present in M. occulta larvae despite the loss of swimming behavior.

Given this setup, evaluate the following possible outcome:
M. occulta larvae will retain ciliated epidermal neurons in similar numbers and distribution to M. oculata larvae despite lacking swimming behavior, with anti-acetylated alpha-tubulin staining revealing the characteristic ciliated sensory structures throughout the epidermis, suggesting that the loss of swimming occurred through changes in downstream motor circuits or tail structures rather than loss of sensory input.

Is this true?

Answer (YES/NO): NO